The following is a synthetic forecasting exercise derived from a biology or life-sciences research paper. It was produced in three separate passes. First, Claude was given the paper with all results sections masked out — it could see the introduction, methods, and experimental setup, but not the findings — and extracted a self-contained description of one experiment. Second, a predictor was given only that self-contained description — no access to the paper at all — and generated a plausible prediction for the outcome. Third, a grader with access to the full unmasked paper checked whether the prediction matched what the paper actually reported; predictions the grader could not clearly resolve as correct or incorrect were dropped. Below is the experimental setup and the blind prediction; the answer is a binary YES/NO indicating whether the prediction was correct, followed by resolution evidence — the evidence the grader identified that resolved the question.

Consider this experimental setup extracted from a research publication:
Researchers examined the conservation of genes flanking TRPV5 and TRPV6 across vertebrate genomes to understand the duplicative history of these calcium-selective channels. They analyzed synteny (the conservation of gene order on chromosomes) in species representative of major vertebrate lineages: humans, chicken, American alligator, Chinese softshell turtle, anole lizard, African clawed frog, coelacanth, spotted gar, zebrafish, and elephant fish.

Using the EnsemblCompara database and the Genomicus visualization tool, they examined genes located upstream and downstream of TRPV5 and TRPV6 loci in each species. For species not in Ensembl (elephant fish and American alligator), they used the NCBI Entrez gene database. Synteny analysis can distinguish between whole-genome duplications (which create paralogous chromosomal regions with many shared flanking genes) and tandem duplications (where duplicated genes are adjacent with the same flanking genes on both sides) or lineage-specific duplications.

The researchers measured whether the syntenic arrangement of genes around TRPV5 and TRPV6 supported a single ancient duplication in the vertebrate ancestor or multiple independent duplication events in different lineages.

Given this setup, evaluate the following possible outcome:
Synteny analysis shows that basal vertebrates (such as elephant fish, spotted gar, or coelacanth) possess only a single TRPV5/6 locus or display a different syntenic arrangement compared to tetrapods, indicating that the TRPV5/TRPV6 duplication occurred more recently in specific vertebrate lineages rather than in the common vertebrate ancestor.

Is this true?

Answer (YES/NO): YES